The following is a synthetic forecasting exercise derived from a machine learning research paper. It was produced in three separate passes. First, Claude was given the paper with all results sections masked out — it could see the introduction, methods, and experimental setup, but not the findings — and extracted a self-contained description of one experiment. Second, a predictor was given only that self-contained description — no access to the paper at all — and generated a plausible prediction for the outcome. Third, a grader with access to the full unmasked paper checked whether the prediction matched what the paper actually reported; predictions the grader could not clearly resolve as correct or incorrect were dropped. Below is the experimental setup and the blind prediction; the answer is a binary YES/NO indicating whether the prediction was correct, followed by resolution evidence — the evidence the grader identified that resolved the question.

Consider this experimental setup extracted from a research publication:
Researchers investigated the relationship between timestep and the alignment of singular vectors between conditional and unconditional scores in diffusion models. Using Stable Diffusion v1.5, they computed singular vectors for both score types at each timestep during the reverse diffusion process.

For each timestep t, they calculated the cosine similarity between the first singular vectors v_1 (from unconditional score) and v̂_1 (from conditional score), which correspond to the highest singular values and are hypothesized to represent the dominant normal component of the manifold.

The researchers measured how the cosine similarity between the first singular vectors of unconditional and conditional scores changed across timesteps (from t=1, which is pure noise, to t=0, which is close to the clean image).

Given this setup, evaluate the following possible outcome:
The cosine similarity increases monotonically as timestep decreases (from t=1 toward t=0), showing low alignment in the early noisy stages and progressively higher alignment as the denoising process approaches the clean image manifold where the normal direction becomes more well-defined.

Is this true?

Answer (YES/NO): NO